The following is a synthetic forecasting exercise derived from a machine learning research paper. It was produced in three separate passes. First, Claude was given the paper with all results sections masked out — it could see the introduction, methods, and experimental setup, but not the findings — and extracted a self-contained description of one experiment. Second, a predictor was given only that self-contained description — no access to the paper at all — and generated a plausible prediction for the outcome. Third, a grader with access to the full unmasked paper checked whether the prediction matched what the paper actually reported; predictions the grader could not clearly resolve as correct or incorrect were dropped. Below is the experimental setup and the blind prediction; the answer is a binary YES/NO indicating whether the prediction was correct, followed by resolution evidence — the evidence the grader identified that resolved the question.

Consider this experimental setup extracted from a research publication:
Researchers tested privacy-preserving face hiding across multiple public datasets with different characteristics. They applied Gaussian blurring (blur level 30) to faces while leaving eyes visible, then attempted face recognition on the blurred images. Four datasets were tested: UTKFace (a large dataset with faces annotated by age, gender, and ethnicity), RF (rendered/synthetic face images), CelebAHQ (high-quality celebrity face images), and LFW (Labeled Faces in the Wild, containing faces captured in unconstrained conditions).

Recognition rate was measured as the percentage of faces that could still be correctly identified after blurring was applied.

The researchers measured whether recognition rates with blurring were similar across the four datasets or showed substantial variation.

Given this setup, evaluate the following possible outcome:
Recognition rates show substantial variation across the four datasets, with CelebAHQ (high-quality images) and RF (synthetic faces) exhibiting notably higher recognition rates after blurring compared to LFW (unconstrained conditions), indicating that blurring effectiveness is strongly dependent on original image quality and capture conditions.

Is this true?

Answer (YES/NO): NO